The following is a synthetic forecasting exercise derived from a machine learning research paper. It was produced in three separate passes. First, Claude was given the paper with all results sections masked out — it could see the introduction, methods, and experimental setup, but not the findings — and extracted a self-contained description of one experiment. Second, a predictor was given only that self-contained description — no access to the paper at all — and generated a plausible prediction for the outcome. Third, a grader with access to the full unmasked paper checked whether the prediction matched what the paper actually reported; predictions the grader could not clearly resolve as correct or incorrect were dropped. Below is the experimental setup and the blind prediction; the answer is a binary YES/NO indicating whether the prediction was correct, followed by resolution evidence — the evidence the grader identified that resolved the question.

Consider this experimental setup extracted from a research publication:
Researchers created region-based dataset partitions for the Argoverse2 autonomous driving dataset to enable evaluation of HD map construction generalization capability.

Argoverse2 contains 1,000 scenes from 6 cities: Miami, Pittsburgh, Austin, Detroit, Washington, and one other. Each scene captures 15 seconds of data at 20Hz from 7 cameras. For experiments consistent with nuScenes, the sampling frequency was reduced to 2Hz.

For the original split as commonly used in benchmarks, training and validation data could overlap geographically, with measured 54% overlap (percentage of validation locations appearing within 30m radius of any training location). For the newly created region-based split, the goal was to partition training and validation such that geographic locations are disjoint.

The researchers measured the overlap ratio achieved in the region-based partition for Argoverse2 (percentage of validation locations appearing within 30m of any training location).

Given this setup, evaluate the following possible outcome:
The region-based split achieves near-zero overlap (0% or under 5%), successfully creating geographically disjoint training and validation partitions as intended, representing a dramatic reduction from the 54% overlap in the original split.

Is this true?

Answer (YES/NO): YES